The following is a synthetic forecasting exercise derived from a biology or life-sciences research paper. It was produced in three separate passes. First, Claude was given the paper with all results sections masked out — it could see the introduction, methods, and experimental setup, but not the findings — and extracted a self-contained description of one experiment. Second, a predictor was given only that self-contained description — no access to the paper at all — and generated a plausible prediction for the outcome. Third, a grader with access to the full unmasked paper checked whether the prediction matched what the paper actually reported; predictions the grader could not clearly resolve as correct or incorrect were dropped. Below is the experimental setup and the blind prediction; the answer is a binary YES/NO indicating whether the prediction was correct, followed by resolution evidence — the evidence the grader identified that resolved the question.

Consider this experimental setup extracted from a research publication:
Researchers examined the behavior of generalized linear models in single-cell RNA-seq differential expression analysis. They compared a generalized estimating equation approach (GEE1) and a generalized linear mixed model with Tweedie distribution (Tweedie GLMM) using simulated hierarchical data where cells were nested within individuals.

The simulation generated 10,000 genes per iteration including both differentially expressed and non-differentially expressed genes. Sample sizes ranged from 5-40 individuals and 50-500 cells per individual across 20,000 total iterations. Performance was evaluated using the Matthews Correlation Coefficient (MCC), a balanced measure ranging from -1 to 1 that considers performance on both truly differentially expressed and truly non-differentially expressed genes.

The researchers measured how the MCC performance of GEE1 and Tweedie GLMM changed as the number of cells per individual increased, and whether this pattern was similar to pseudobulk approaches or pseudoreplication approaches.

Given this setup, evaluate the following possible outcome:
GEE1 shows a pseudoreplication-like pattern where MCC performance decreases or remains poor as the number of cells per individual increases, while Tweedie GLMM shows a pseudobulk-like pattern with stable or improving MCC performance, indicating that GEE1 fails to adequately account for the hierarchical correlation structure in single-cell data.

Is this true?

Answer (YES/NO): NO